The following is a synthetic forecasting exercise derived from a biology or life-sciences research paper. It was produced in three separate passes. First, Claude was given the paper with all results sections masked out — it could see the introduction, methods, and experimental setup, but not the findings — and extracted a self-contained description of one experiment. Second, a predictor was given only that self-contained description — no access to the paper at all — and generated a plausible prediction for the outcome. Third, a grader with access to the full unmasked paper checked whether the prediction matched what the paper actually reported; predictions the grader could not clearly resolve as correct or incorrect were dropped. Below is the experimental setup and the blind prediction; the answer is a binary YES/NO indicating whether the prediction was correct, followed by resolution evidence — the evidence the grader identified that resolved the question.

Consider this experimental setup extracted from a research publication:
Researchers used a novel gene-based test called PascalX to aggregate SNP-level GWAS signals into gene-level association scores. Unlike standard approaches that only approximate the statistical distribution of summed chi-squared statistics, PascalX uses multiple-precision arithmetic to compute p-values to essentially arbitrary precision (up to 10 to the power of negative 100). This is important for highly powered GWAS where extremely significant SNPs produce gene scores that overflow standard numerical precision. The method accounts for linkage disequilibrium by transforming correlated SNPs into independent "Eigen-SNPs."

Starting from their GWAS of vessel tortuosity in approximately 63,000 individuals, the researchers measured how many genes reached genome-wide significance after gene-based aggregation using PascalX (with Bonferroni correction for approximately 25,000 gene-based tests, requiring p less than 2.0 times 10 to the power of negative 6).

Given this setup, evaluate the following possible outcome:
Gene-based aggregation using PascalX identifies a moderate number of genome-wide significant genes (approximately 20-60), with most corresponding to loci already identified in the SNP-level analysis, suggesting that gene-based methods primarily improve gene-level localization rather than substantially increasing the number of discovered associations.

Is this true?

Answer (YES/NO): NO